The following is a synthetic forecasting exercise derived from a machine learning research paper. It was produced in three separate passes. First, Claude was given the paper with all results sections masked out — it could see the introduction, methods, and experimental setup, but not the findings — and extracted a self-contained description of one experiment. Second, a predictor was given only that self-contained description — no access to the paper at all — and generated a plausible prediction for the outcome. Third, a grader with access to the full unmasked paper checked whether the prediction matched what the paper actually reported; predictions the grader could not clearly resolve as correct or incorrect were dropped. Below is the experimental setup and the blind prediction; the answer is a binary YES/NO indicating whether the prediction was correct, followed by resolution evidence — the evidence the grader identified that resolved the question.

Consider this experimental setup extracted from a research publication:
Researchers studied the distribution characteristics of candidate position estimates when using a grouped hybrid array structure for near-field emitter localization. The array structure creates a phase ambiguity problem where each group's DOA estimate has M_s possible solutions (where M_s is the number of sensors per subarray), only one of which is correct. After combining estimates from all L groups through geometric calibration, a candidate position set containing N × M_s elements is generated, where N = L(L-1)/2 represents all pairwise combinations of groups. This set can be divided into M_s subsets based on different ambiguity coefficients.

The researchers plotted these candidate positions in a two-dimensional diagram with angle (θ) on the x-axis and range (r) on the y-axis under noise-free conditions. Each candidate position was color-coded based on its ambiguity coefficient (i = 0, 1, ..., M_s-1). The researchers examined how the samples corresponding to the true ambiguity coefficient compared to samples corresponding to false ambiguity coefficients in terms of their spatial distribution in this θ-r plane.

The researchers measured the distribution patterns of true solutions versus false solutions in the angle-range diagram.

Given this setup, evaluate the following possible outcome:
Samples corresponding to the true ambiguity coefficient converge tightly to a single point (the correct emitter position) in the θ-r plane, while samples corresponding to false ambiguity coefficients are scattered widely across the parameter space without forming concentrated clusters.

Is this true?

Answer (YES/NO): YES